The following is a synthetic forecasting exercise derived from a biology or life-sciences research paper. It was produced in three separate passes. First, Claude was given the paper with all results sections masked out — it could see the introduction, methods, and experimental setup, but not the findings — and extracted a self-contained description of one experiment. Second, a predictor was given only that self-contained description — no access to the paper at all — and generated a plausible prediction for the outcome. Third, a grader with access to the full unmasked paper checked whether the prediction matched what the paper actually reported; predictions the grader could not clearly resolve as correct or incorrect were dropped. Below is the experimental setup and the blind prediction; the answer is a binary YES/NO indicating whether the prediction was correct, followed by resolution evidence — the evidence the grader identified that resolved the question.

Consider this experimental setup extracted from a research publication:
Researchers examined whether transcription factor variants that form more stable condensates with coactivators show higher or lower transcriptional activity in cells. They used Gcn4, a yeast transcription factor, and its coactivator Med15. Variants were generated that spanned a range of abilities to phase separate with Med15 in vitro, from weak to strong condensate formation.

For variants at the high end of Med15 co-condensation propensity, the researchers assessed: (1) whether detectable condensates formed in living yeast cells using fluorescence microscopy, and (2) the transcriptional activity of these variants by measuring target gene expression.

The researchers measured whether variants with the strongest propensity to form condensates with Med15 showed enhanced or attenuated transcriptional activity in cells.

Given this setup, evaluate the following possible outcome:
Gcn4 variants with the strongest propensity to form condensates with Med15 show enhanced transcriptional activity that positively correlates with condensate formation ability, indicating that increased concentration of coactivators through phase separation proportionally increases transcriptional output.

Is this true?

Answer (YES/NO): NO